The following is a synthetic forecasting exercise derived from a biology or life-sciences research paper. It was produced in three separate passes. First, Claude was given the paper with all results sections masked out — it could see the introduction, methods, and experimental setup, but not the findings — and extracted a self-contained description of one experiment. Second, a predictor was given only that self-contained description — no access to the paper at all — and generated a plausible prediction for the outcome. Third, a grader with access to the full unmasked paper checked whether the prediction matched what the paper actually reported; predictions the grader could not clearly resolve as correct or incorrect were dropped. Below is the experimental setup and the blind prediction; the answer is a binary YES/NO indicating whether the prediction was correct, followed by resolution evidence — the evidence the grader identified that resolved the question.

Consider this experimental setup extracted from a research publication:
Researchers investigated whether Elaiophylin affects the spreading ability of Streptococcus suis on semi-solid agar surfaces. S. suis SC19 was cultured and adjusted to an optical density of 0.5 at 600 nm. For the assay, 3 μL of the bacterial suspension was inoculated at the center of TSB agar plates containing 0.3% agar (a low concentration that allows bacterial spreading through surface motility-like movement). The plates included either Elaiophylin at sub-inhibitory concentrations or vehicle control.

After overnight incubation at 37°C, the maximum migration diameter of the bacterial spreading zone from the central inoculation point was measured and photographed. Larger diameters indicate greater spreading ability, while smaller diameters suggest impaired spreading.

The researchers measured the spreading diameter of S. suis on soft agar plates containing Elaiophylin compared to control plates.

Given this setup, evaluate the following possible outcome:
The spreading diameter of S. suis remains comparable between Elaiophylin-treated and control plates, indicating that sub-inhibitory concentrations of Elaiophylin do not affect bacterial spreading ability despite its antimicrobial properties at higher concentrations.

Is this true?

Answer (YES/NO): NO